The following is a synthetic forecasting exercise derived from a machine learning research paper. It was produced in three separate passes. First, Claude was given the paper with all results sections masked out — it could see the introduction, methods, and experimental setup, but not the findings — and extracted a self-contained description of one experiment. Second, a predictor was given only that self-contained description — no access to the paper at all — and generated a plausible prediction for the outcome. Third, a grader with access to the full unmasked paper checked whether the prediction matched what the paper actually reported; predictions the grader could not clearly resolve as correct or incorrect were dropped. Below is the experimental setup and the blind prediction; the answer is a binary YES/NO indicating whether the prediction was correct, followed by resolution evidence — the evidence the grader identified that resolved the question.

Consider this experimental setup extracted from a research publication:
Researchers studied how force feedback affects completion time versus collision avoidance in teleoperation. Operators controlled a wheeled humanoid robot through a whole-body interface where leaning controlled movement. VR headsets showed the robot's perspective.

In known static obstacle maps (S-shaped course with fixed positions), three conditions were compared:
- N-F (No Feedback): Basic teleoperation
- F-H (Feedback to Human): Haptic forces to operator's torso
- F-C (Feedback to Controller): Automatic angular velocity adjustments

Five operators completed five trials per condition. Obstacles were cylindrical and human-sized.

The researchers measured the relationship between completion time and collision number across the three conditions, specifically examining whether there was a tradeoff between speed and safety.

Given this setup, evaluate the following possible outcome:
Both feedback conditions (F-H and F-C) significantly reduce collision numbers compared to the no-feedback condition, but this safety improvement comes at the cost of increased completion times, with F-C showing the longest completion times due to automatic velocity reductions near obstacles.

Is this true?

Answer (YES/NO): NO